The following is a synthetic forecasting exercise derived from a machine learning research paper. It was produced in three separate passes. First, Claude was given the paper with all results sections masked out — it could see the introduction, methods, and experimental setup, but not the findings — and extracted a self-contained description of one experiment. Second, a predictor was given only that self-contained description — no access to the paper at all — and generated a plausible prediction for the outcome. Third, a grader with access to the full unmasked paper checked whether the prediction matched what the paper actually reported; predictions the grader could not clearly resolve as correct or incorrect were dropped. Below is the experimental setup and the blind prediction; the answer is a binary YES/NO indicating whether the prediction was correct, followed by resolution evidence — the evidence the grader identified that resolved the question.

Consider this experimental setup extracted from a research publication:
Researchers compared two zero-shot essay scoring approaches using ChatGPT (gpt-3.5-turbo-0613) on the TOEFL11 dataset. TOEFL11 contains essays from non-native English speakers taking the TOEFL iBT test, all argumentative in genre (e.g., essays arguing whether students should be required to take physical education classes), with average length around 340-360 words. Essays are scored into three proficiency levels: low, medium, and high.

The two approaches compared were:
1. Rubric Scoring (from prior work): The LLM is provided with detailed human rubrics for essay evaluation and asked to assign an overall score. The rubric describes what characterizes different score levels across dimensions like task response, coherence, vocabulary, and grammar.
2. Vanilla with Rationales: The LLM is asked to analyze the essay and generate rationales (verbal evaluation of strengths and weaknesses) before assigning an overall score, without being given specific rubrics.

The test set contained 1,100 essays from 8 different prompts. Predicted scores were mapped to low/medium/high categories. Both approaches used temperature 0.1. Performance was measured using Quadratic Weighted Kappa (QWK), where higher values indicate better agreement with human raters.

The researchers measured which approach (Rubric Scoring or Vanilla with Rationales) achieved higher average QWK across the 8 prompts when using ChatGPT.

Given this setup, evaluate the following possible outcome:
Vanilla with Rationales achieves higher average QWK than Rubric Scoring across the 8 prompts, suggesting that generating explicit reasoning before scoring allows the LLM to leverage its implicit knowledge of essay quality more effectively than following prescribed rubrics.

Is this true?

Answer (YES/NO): YES